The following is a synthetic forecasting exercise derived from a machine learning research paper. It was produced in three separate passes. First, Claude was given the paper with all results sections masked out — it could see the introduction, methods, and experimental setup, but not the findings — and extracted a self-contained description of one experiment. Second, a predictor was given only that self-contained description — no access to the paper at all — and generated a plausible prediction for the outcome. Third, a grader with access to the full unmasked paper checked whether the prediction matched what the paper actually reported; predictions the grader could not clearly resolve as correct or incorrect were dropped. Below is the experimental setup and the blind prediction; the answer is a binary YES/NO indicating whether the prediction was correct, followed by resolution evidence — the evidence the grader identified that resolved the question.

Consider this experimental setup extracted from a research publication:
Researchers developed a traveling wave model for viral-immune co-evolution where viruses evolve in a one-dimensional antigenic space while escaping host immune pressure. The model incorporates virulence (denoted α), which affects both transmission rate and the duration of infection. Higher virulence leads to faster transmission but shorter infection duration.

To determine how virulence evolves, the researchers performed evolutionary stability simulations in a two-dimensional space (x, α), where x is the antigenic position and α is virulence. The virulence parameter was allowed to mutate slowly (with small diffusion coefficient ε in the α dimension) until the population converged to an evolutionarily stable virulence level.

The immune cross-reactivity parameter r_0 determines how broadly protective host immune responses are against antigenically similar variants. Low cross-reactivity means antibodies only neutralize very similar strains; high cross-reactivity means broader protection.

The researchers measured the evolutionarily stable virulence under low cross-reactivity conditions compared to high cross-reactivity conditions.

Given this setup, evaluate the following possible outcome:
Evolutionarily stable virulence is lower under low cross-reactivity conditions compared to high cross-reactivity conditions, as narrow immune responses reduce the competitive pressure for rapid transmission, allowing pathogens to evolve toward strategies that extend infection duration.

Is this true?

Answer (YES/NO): NO